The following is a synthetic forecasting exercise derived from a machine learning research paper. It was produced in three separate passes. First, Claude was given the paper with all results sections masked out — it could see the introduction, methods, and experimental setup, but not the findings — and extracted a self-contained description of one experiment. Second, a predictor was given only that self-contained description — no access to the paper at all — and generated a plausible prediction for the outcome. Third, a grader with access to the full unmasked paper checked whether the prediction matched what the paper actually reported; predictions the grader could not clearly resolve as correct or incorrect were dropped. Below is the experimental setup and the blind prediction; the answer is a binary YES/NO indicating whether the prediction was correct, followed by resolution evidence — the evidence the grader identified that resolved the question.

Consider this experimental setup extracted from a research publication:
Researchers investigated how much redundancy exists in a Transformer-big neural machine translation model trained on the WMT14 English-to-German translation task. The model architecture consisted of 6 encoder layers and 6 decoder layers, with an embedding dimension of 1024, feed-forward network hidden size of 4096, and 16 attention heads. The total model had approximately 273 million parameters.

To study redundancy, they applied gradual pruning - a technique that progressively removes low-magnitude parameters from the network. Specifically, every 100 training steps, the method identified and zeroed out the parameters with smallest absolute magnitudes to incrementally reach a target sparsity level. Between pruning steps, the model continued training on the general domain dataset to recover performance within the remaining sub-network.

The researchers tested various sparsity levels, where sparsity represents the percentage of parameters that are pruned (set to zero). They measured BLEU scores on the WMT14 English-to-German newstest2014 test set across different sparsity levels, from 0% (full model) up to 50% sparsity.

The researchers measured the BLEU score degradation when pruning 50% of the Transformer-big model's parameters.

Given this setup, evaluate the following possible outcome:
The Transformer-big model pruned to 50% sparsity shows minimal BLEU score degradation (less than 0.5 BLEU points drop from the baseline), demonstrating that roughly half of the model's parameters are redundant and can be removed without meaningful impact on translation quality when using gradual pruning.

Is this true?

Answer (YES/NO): NO